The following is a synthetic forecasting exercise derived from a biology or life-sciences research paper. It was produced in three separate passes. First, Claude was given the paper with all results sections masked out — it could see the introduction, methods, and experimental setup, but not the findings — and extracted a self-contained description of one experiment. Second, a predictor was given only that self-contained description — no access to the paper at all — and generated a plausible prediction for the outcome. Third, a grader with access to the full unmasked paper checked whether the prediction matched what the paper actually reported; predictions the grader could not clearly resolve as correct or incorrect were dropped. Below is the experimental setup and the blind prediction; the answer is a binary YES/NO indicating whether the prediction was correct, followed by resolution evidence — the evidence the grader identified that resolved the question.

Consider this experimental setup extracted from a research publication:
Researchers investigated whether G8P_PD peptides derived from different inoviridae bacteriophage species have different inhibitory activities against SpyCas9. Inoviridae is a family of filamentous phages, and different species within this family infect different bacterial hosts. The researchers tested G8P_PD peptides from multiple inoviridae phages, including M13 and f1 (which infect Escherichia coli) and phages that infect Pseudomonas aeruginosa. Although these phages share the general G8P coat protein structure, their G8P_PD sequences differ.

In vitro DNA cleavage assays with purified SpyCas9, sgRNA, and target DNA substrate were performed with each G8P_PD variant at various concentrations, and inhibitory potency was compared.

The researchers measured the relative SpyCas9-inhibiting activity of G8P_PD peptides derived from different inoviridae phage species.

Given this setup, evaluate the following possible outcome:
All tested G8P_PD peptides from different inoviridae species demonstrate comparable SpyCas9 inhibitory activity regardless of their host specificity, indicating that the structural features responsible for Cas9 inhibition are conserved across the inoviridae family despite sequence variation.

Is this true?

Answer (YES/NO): NO